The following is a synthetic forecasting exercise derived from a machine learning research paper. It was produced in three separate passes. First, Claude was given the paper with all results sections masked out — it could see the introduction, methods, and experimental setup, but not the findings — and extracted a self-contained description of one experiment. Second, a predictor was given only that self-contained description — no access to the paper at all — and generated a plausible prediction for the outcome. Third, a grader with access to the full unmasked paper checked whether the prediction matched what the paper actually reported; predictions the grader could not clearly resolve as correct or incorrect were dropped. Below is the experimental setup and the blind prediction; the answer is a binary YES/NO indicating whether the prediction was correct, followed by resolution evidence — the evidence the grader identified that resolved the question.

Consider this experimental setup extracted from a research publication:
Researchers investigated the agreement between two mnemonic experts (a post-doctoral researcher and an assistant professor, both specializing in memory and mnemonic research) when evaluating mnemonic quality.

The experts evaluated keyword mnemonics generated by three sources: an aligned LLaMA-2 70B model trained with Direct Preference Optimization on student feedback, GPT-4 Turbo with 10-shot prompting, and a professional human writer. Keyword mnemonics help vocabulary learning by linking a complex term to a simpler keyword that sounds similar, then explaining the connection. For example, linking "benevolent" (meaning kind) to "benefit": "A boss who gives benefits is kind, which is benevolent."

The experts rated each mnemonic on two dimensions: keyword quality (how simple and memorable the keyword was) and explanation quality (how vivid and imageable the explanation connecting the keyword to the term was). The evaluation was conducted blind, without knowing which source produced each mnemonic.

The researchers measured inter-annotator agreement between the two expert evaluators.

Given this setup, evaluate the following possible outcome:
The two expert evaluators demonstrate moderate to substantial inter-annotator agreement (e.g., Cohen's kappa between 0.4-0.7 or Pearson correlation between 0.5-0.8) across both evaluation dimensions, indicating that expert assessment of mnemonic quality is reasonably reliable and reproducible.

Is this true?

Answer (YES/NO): YES